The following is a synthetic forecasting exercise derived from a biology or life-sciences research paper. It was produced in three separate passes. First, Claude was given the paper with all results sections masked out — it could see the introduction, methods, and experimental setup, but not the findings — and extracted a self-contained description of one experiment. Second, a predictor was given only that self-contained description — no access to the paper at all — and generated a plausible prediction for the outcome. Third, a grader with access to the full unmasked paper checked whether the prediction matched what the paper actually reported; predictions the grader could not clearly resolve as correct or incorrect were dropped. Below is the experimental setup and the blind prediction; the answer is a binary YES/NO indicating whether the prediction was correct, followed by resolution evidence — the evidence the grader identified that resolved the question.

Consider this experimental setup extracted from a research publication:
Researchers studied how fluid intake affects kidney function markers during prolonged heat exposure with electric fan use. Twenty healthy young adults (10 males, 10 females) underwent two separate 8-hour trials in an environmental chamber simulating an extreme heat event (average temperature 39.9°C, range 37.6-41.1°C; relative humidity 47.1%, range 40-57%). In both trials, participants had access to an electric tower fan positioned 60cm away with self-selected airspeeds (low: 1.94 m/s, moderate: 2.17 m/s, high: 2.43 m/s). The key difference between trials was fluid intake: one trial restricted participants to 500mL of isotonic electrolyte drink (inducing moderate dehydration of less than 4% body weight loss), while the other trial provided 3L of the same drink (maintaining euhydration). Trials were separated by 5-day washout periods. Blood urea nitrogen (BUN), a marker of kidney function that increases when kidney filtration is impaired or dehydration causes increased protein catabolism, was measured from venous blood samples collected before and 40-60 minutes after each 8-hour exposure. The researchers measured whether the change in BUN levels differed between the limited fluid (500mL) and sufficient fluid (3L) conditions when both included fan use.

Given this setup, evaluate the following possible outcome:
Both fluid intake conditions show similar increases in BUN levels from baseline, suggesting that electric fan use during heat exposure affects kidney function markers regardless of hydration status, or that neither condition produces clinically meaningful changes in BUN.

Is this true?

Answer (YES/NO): NO